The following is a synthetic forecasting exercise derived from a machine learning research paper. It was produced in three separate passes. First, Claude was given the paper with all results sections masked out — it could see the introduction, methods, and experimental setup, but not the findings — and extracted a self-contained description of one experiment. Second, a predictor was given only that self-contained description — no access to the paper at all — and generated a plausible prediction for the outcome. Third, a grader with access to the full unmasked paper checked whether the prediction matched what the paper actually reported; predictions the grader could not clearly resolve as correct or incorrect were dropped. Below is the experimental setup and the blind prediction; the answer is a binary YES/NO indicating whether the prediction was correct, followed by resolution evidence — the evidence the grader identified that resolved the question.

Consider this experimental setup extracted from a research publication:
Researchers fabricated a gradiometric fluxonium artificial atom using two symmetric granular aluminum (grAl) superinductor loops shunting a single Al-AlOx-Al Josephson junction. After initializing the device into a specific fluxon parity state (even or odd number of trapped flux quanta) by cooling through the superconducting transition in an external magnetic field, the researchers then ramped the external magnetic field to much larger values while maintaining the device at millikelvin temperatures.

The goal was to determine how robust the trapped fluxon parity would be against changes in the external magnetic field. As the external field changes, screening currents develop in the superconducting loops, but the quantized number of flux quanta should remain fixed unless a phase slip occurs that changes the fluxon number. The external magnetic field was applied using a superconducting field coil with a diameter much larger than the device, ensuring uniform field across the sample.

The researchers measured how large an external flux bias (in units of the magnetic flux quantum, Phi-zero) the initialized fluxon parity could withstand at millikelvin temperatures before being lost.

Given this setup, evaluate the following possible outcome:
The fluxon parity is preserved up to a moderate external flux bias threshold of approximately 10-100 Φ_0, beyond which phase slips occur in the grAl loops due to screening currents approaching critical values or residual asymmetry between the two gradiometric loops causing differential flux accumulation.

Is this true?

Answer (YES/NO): NO